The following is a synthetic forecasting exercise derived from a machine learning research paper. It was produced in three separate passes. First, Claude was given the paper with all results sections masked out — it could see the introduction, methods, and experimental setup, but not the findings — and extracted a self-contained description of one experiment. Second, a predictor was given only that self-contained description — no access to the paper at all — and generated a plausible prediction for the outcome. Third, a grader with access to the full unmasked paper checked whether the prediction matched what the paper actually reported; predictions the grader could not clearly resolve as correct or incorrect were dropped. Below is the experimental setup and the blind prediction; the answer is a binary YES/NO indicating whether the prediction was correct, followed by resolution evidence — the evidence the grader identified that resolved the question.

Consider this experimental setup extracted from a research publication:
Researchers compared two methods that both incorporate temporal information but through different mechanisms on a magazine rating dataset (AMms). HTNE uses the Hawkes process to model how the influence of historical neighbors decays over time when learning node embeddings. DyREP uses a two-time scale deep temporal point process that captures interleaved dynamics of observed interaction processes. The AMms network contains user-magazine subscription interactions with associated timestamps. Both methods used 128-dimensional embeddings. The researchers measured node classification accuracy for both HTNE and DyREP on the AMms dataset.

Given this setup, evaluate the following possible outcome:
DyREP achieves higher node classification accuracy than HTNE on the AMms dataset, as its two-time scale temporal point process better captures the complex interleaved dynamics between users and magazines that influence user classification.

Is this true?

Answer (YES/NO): NO